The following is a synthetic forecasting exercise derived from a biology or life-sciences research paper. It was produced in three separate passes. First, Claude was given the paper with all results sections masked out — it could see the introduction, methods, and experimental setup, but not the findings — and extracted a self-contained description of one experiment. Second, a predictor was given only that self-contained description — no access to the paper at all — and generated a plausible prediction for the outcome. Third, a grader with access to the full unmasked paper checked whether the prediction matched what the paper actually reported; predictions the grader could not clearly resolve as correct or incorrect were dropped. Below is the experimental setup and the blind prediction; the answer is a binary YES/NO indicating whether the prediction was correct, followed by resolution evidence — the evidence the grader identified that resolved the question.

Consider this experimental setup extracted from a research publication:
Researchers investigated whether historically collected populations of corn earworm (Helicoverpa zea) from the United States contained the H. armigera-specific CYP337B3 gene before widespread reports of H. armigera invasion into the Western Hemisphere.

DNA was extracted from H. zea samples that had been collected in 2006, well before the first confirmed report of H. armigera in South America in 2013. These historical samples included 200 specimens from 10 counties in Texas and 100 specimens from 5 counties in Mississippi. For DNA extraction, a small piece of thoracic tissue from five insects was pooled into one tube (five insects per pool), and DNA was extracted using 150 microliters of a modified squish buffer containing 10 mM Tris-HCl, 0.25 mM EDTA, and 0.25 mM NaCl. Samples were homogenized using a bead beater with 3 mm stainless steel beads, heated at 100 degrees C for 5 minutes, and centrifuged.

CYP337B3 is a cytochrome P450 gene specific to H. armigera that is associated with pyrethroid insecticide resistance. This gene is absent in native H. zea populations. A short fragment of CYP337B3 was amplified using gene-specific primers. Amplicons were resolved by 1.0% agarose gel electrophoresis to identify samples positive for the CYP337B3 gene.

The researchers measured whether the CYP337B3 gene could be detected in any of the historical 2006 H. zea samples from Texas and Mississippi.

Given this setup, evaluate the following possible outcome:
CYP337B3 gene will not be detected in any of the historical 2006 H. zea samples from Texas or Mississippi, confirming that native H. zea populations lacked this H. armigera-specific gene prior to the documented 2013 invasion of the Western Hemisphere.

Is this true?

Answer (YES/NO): YES